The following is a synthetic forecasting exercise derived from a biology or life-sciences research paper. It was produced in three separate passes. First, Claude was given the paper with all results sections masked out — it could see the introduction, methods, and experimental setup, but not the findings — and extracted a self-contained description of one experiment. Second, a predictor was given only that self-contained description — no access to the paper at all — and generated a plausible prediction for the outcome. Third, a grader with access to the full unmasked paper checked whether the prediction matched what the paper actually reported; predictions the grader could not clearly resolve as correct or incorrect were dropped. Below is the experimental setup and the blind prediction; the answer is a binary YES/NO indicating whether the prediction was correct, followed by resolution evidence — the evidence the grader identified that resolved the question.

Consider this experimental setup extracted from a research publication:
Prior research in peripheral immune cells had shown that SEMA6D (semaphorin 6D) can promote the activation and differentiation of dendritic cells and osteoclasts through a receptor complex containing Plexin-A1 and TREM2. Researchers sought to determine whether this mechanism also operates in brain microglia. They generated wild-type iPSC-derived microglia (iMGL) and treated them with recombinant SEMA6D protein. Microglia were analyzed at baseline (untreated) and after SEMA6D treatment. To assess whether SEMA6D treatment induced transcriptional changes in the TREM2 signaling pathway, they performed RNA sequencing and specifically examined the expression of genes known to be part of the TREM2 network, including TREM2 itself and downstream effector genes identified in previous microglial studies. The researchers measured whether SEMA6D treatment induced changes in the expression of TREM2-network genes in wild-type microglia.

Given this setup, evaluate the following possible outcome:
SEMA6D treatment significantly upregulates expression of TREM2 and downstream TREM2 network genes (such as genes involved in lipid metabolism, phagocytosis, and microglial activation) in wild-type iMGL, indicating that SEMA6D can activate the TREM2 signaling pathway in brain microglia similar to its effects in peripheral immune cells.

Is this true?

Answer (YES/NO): YES